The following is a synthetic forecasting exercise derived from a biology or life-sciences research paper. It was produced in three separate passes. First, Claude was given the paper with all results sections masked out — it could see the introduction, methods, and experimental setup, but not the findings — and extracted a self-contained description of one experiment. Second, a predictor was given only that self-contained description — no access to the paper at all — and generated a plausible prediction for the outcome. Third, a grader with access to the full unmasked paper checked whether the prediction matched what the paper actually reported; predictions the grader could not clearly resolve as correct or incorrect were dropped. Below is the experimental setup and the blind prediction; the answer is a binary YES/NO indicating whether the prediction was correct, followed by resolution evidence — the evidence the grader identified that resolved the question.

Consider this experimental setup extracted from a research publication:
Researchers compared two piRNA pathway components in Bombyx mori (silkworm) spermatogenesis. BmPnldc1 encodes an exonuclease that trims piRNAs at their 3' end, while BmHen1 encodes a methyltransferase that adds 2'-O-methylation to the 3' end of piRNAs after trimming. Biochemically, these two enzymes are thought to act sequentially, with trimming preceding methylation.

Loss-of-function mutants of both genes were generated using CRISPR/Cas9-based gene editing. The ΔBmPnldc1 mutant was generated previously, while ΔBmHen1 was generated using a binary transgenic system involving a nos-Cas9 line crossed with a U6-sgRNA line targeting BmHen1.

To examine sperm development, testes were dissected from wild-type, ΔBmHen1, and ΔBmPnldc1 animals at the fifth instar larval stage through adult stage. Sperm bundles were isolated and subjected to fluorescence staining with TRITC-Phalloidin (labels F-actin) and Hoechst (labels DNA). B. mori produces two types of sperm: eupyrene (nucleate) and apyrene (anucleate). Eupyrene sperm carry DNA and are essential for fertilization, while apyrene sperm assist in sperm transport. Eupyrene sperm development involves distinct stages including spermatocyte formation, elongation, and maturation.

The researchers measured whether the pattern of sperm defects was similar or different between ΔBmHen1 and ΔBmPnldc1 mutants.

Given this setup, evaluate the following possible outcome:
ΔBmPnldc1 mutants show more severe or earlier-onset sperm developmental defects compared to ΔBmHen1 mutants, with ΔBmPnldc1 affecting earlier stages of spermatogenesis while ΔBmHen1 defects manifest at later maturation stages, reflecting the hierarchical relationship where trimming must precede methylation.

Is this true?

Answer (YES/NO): NO